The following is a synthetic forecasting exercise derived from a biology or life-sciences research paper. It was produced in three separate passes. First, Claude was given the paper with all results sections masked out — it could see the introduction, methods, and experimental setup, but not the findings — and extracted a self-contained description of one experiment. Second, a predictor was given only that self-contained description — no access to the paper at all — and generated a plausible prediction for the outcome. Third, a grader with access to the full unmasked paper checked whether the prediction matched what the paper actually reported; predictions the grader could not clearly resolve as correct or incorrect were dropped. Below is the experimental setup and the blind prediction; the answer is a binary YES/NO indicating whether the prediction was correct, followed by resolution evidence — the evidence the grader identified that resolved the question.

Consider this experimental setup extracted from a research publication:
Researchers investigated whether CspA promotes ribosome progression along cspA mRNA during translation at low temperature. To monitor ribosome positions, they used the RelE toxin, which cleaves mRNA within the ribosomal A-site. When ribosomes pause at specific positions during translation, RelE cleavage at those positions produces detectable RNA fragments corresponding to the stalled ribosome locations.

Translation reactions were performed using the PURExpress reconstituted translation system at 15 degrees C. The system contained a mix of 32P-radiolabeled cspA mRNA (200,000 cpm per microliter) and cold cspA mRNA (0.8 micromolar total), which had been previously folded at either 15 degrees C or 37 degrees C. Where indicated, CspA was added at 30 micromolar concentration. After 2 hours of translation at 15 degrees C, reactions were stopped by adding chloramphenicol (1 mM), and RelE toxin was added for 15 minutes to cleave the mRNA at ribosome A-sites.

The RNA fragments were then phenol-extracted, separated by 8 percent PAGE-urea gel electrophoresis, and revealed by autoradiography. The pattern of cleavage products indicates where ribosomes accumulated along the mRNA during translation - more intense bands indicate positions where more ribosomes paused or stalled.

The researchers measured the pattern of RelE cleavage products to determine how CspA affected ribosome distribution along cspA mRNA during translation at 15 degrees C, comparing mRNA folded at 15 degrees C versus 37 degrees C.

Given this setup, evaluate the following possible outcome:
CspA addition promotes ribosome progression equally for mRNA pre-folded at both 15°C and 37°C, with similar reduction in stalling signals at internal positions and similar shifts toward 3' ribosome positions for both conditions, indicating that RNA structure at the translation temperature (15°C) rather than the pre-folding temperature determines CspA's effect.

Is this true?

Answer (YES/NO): NO